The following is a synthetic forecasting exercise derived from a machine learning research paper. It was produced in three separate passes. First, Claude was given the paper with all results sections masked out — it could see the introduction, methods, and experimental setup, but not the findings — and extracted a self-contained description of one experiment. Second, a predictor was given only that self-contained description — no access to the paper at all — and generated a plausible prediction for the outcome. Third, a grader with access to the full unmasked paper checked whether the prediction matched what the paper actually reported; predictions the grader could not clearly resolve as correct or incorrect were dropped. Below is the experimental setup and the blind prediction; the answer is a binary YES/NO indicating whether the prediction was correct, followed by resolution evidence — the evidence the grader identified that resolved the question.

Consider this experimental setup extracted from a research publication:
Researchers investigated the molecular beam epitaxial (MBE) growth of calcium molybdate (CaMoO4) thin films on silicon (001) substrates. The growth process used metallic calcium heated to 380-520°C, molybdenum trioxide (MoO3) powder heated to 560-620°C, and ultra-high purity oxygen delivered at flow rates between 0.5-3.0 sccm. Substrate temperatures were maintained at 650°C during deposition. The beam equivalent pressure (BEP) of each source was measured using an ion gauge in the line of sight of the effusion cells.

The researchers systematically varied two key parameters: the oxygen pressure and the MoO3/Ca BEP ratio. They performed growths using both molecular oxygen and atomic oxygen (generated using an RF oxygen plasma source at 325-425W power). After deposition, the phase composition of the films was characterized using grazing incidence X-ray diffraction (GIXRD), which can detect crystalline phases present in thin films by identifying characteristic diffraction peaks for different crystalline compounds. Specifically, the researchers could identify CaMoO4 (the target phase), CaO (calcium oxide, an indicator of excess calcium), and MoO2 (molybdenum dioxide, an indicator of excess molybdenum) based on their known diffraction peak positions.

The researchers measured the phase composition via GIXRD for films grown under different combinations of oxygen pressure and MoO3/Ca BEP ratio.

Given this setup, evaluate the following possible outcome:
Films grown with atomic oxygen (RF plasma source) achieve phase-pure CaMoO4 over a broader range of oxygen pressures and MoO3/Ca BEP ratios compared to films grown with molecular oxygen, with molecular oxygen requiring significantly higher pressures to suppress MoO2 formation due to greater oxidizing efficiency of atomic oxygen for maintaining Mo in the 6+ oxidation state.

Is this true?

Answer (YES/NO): NO